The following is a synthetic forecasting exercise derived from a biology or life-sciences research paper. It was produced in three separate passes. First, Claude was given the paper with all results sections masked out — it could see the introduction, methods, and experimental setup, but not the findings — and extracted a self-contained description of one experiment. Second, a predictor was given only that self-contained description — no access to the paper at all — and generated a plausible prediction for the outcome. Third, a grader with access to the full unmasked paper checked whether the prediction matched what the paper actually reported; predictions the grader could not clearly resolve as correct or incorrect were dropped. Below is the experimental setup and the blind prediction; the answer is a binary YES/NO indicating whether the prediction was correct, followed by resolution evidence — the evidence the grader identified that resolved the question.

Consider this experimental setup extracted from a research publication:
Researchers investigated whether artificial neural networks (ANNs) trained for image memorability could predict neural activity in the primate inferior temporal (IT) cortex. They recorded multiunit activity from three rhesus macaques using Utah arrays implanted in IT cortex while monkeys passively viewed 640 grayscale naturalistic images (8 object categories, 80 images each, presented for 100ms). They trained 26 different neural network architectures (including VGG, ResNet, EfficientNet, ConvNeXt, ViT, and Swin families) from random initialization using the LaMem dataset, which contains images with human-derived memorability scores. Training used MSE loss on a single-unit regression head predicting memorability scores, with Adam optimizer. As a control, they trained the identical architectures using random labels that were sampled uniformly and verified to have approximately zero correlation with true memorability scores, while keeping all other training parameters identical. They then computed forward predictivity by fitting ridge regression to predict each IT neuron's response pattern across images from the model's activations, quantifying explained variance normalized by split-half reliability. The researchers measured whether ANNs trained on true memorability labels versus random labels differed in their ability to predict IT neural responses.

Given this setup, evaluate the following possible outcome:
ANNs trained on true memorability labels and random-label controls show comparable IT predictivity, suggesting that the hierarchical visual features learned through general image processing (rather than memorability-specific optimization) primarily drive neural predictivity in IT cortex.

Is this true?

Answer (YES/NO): NO